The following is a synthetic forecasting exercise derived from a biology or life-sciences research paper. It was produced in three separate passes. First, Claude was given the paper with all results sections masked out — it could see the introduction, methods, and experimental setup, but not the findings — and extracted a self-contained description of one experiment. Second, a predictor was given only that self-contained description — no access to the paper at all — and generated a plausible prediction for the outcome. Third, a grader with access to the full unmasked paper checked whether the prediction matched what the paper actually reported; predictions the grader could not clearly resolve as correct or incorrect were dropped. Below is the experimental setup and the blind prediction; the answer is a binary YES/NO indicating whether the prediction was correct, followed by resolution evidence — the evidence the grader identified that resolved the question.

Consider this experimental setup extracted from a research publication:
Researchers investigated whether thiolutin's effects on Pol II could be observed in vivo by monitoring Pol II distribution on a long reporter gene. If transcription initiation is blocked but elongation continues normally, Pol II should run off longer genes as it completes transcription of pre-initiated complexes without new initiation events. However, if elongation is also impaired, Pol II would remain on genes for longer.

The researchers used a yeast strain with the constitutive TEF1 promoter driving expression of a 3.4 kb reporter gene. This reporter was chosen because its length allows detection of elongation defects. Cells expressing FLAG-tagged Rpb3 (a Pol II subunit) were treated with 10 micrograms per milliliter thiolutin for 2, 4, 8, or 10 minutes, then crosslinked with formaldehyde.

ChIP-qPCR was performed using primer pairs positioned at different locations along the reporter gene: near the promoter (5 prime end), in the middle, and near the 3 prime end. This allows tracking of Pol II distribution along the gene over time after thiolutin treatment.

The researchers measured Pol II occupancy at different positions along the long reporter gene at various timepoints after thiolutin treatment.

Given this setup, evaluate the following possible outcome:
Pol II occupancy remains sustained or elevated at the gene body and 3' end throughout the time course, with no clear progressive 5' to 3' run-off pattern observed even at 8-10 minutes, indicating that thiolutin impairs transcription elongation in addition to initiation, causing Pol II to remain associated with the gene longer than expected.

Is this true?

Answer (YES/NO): NO